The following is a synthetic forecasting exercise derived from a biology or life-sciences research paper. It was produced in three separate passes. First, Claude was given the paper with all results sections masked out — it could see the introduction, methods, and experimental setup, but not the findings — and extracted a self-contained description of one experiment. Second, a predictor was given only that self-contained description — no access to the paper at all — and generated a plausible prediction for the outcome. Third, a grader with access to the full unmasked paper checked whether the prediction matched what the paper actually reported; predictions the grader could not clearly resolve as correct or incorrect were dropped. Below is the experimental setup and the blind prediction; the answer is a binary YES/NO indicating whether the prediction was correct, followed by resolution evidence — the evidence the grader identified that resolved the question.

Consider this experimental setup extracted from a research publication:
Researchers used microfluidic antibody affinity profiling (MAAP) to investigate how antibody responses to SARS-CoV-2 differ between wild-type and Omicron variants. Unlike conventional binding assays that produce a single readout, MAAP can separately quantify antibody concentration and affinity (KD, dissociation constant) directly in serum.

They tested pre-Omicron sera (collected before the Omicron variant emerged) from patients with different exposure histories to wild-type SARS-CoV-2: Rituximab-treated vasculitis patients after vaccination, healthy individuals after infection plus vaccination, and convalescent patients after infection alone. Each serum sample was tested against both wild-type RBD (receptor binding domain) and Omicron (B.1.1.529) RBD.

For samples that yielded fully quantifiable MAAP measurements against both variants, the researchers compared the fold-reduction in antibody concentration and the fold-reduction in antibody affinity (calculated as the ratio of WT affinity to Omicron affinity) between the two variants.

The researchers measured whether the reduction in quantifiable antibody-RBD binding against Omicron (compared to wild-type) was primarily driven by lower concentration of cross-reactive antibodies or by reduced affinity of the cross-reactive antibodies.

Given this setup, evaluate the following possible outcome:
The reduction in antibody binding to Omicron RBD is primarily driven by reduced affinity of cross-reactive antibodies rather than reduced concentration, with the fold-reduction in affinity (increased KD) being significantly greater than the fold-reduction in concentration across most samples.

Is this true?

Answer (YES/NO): YES